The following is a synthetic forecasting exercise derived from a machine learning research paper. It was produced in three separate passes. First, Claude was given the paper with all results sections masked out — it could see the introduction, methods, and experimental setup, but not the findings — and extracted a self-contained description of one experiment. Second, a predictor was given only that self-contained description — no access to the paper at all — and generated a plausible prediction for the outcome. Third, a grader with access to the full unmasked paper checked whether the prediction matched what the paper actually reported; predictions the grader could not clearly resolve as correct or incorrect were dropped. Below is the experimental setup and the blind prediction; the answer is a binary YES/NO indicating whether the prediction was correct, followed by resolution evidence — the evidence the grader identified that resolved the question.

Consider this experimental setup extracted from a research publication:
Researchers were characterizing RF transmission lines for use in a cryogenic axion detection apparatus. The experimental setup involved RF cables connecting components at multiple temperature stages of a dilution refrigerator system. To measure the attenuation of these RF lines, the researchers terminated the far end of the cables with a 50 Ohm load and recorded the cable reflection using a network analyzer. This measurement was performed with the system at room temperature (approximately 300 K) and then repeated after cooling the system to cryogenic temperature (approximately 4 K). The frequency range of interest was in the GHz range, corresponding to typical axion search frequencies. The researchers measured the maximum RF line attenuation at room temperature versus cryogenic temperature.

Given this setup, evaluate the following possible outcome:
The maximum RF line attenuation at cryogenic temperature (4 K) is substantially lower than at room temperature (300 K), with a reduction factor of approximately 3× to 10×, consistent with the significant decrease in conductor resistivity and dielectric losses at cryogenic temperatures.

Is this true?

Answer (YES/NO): NO